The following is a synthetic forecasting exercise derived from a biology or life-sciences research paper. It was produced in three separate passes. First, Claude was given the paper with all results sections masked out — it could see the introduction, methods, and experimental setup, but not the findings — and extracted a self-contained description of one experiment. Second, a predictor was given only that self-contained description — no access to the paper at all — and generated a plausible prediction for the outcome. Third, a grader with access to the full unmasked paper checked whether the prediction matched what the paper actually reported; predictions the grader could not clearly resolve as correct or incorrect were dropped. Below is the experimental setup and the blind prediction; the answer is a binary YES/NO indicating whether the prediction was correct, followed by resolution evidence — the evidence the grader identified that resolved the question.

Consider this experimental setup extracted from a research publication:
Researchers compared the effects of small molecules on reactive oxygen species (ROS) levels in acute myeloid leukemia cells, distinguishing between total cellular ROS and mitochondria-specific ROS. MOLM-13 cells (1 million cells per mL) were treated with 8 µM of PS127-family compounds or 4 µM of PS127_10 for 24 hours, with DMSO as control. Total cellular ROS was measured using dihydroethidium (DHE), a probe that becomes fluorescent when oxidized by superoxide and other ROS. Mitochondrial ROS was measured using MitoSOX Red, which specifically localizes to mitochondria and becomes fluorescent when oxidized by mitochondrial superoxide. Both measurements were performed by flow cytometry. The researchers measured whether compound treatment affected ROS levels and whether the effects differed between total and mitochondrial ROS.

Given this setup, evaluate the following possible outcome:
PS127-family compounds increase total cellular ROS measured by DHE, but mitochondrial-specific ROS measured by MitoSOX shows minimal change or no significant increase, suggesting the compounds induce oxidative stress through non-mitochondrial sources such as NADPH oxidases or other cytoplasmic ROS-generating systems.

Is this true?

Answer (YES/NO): NO